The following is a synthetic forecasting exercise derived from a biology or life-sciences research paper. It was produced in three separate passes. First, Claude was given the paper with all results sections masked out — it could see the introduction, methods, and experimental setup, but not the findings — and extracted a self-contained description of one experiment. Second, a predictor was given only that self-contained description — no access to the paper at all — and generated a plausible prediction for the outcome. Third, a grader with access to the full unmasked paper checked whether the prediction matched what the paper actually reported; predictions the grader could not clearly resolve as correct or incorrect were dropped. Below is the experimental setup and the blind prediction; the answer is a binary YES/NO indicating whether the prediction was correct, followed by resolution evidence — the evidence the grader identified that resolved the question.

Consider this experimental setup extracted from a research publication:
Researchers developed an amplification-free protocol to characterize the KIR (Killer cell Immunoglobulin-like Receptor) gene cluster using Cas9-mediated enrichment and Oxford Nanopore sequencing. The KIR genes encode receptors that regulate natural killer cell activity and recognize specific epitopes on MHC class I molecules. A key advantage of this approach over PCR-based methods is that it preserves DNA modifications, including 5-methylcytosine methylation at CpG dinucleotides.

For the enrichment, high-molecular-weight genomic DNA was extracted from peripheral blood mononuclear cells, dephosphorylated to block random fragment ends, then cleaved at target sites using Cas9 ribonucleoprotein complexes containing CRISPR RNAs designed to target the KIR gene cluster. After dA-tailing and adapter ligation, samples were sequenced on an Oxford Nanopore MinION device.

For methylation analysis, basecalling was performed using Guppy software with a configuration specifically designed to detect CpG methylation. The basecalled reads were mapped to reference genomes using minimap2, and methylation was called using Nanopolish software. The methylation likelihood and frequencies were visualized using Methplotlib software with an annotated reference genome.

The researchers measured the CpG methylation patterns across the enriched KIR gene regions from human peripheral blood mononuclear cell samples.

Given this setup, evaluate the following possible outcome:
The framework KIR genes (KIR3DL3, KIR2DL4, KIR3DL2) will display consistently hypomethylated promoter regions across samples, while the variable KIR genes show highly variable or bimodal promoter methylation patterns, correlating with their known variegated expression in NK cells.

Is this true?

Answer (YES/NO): NO